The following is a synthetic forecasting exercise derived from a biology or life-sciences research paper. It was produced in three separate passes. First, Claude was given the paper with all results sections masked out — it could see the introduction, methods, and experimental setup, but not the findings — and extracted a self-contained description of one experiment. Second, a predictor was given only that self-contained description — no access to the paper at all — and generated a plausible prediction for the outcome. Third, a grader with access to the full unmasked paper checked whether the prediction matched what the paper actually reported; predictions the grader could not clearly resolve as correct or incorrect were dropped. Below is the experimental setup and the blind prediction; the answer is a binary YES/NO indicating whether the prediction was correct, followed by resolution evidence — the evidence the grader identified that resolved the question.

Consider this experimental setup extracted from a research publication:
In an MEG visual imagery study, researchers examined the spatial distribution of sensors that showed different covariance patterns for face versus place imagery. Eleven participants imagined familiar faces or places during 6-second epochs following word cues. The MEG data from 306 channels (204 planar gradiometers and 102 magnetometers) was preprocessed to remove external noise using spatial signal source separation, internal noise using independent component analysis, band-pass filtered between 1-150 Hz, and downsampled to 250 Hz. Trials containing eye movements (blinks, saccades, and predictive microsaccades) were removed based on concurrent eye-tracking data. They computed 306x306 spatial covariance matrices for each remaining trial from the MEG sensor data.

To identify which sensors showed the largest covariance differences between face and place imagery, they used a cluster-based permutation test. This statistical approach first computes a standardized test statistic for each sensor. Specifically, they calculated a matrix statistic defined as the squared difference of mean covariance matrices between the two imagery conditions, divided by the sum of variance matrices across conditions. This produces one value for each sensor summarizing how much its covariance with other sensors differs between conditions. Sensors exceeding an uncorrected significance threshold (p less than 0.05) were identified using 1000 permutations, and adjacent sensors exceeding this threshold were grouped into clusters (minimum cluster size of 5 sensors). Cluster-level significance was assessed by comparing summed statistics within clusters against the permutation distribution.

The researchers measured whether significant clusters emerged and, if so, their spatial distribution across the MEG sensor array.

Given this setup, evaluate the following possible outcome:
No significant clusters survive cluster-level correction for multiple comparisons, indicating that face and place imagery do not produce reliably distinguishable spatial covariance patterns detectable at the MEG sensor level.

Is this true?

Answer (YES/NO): NO